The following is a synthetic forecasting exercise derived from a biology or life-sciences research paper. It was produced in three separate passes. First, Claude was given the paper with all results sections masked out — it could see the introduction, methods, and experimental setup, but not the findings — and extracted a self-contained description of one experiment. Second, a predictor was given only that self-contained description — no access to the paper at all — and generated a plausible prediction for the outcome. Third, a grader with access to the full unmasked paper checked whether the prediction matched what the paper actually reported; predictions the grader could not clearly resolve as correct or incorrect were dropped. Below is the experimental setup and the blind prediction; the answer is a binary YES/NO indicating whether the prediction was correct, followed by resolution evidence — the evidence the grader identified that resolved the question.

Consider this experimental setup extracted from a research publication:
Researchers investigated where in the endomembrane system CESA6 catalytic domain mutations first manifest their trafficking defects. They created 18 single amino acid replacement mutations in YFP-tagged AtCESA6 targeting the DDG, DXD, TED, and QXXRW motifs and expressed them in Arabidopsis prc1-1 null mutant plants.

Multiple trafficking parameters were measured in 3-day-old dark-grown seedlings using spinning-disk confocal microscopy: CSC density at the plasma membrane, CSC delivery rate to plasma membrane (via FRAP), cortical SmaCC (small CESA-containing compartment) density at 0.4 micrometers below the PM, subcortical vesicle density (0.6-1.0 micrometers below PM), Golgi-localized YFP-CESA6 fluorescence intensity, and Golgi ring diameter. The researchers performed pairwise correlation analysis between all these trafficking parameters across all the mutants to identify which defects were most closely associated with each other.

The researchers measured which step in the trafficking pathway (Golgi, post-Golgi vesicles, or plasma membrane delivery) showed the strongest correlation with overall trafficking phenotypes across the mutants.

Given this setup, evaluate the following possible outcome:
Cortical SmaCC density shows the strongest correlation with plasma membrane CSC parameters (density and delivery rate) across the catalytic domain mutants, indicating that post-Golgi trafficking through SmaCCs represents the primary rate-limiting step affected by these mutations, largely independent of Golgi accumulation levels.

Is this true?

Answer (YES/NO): NO